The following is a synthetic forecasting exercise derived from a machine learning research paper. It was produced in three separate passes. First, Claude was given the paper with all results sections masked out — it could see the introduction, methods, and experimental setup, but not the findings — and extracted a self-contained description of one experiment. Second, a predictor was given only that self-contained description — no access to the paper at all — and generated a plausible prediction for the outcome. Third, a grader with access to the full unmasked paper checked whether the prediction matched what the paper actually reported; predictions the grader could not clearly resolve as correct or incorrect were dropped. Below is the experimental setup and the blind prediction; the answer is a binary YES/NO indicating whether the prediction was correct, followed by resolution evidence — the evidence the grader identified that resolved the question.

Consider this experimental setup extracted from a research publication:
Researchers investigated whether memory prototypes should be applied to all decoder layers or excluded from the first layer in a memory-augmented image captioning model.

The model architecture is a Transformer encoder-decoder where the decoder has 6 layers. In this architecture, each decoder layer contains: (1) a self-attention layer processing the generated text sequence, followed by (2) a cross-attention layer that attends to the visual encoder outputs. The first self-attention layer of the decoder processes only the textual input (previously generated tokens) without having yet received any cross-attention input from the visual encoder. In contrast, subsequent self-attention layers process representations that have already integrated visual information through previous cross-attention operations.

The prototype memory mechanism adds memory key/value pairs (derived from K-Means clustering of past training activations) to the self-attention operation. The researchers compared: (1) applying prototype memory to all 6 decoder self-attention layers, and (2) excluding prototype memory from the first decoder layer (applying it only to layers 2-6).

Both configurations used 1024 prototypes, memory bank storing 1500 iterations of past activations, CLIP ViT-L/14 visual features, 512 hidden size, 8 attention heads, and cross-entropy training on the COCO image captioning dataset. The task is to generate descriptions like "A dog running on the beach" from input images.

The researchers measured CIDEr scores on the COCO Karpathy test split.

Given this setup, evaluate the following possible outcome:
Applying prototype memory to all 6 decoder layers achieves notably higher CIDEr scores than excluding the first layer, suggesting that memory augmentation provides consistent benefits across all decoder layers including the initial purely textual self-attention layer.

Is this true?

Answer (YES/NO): YES